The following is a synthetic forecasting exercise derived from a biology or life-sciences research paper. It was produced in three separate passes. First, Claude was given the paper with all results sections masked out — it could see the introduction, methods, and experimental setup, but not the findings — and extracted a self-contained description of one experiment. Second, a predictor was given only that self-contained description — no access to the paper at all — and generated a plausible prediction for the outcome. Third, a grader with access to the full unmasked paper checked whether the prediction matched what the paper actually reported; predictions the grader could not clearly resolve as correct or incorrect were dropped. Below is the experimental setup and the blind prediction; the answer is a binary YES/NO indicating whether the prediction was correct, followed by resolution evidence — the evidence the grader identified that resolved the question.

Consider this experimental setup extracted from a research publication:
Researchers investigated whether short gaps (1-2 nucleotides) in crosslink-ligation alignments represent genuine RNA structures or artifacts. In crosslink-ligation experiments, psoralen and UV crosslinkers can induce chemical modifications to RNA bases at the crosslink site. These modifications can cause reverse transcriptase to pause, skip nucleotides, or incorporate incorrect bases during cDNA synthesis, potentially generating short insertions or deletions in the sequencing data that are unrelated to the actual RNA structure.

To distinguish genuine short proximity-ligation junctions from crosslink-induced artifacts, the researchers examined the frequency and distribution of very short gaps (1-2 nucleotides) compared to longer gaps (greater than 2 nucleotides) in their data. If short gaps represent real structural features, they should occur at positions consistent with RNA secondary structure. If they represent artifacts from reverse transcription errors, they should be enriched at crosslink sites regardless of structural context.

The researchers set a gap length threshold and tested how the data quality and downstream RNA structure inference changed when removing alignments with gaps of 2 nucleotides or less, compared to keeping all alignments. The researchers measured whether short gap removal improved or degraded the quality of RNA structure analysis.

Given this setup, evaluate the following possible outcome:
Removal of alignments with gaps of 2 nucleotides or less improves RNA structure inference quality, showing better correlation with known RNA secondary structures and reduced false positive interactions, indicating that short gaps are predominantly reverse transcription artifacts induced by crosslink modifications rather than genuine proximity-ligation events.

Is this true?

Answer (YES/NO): NO